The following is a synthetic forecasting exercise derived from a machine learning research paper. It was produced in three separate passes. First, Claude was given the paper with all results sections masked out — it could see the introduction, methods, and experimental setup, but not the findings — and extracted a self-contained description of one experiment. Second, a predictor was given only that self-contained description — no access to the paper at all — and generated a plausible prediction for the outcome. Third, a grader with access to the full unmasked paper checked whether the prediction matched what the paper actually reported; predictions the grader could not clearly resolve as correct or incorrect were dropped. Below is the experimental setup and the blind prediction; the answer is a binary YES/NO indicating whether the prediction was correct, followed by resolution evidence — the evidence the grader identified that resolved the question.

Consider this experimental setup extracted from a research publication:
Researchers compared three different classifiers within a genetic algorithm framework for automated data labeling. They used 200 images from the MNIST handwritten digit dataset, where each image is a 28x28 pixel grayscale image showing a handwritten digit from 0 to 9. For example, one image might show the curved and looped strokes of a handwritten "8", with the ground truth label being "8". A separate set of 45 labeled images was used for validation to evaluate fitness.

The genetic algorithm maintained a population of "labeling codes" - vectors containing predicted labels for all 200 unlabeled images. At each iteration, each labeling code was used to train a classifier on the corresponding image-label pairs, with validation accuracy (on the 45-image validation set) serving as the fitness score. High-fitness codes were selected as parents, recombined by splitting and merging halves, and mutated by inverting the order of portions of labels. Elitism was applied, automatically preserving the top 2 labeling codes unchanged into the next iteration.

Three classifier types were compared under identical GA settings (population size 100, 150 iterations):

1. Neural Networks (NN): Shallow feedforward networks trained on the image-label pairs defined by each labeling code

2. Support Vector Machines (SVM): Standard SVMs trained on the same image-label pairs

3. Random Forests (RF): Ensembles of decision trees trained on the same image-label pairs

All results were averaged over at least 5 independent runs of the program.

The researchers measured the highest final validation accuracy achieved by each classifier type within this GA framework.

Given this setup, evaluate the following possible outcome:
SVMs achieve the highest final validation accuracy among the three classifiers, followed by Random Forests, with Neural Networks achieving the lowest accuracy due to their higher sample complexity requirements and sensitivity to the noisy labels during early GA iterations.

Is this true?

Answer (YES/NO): YES